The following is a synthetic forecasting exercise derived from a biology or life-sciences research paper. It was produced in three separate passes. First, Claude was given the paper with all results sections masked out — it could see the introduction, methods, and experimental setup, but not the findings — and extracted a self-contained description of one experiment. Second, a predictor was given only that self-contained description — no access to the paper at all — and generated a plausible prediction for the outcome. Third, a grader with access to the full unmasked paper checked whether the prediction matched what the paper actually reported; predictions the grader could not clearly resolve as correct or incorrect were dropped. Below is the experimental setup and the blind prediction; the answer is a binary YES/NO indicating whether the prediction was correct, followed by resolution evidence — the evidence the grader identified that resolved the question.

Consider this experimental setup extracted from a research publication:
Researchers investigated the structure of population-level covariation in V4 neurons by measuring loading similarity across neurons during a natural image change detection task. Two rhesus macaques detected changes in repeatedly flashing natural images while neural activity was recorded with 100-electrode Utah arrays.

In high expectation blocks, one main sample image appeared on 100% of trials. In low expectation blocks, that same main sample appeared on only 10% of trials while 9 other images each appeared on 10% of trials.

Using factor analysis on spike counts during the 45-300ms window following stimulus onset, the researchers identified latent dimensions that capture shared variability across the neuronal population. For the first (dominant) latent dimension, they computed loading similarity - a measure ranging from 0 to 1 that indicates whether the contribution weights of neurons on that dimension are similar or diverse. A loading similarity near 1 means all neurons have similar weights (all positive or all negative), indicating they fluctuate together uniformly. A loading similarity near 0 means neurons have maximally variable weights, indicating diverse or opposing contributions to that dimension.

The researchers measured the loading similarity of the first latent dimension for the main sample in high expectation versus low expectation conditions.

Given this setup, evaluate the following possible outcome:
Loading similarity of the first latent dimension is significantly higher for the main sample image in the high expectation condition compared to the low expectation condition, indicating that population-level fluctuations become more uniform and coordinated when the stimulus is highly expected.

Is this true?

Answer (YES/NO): NO